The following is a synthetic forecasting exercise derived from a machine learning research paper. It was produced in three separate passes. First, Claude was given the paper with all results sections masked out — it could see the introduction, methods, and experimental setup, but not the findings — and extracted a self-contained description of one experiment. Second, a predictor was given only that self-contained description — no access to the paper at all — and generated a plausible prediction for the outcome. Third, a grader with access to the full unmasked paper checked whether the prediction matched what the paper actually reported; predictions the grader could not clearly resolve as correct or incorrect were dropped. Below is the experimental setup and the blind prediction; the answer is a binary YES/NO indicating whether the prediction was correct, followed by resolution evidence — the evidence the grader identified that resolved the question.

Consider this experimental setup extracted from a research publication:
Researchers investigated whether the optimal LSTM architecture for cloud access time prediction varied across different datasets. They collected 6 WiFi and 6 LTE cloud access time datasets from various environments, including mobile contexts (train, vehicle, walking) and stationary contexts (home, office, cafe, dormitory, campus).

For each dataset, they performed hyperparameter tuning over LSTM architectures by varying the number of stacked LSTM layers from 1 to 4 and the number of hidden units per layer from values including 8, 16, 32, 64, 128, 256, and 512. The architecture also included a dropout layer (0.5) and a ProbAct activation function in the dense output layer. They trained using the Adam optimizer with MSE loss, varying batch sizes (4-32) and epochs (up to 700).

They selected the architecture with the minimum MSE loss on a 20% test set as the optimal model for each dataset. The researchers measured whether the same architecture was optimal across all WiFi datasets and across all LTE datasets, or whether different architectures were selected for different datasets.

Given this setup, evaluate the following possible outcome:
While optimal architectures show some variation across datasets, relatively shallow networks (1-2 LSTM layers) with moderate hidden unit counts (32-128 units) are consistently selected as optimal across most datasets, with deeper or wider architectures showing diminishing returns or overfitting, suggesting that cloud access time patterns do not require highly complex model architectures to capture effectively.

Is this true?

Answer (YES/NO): NO